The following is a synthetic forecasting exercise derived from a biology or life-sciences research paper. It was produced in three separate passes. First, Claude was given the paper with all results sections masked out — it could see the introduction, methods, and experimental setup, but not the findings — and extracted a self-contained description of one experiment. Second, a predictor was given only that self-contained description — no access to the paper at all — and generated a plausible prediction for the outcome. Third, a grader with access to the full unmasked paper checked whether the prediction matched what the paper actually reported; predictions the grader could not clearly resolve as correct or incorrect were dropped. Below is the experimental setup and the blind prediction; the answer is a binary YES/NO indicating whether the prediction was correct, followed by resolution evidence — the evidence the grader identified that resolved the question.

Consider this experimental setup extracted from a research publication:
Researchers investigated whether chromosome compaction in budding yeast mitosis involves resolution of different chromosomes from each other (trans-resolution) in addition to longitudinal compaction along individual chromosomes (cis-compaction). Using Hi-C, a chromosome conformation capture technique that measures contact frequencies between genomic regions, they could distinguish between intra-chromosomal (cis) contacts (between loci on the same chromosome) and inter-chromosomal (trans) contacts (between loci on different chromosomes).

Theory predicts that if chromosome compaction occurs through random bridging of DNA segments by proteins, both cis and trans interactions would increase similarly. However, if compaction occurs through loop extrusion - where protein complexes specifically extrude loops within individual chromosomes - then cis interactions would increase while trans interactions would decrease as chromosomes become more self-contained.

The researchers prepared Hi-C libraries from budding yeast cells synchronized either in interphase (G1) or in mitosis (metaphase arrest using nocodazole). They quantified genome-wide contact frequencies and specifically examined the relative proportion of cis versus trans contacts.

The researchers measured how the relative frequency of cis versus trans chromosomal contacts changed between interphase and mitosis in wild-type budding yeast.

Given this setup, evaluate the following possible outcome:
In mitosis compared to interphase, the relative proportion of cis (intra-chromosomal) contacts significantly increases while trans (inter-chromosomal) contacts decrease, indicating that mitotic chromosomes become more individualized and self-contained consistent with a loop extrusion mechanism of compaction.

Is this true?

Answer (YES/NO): YES